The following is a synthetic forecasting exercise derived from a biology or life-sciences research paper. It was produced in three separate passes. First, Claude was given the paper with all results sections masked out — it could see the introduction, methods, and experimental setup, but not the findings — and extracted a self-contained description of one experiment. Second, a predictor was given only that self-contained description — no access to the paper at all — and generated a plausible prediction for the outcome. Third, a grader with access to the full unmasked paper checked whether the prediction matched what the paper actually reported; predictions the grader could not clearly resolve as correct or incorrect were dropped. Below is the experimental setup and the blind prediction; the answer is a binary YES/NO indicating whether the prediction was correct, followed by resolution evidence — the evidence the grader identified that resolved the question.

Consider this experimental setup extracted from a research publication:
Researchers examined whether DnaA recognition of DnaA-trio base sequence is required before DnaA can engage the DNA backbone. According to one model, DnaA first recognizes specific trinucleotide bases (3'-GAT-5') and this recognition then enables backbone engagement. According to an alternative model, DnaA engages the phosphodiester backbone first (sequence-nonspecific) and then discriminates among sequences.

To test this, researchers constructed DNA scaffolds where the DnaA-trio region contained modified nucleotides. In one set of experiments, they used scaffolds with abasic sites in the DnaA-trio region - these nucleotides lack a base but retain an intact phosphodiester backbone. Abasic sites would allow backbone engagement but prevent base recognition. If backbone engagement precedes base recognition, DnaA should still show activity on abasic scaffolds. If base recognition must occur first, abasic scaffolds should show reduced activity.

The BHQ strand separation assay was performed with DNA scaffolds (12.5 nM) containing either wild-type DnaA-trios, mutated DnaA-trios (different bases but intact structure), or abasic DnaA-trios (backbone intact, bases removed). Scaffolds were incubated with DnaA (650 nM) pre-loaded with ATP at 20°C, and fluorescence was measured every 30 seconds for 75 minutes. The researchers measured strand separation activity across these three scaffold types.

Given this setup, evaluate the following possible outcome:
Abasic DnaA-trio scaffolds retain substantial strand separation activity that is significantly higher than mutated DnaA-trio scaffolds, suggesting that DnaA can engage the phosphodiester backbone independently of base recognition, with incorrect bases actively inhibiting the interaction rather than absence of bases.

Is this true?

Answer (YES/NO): NO